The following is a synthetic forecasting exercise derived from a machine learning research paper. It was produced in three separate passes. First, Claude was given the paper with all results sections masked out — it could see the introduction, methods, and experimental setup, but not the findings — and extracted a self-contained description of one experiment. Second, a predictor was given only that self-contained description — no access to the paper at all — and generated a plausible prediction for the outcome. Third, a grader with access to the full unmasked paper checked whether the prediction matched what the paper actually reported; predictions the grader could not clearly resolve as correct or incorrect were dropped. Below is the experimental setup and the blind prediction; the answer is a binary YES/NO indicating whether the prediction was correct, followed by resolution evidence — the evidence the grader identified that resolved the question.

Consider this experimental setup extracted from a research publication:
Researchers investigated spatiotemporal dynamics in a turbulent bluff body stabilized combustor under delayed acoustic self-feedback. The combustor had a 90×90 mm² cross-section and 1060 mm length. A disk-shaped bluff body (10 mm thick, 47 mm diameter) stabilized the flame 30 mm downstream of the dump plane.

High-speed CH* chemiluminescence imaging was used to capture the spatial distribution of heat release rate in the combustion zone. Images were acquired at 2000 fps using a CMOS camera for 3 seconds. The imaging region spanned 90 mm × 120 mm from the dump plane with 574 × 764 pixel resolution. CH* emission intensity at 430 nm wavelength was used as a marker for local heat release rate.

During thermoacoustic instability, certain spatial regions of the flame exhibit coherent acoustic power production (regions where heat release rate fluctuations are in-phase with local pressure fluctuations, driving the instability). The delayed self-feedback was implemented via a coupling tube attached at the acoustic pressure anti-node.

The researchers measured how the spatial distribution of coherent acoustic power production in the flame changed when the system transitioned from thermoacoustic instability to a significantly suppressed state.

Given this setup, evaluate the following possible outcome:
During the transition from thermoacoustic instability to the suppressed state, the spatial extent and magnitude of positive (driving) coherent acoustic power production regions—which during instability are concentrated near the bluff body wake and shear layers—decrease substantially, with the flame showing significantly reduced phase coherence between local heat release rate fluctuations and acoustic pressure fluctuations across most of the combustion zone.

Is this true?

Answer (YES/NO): YES